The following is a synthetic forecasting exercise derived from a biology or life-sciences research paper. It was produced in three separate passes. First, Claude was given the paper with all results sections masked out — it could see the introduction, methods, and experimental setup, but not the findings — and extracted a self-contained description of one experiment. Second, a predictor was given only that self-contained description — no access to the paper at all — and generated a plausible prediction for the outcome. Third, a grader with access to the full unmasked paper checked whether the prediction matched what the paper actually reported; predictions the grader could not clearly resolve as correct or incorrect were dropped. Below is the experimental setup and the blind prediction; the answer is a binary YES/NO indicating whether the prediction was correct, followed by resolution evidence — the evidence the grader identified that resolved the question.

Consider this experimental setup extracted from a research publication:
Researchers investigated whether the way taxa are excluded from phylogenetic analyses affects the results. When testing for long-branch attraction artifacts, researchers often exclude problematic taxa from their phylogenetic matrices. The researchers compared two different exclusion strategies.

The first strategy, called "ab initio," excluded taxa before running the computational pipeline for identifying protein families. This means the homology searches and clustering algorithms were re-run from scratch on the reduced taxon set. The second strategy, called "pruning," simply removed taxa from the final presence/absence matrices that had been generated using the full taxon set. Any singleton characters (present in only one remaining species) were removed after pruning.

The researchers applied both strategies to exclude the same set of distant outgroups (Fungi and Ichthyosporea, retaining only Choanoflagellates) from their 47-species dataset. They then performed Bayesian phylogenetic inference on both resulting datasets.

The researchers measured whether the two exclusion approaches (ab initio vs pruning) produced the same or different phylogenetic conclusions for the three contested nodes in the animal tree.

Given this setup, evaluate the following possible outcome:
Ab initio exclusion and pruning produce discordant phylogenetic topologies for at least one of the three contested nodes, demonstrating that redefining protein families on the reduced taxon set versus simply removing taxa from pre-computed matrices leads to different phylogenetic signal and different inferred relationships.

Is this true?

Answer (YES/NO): NO